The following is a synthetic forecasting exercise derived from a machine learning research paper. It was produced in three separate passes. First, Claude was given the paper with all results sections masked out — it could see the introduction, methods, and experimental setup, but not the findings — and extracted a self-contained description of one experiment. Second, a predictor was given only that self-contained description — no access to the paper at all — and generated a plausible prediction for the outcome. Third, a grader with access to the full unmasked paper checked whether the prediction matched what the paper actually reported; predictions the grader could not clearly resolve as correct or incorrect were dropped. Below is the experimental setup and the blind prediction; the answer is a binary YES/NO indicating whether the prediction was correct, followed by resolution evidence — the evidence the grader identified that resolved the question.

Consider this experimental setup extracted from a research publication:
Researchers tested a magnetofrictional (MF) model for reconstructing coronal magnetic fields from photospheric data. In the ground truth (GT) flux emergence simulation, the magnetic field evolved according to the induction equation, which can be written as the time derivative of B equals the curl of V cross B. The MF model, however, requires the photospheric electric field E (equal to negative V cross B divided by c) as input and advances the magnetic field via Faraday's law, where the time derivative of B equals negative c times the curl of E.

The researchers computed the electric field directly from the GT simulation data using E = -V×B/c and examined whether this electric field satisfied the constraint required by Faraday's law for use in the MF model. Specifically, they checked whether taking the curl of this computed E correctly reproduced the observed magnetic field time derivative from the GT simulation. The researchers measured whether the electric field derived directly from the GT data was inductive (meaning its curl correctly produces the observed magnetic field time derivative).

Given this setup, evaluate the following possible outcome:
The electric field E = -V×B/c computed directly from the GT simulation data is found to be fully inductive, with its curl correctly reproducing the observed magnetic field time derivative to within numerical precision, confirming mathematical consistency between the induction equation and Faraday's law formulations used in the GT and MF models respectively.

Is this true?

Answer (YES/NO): NO